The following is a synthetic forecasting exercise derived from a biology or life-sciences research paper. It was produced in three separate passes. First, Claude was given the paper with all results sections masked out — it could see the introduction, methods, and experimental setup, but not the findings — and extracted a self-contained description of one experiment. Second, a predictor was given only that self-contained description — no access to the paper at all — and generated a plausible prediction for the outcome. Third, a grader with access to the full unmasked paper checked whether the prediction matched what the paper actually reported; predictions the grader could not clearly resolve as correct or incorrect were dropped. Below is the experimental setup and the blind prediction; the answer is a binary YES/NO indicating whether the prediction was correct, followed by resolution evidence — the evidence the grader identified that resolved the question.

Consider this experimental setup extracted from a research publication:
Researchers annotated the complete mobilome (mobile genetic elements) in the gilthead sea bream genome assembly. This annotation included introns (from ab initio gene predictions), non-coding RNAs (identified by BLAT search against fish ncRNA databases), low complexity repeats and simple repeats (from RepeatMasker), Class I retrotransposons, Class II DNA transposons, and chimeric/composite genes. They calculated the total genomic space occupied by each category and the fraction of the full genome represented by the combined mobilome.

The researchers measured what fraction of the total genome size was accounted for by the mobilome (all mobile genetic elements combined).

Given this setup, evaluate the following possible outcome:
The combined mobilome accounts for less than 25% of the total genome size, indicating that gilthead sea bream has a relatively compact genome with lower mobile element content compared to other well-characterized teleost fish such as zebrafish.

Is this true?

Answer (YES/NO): NO